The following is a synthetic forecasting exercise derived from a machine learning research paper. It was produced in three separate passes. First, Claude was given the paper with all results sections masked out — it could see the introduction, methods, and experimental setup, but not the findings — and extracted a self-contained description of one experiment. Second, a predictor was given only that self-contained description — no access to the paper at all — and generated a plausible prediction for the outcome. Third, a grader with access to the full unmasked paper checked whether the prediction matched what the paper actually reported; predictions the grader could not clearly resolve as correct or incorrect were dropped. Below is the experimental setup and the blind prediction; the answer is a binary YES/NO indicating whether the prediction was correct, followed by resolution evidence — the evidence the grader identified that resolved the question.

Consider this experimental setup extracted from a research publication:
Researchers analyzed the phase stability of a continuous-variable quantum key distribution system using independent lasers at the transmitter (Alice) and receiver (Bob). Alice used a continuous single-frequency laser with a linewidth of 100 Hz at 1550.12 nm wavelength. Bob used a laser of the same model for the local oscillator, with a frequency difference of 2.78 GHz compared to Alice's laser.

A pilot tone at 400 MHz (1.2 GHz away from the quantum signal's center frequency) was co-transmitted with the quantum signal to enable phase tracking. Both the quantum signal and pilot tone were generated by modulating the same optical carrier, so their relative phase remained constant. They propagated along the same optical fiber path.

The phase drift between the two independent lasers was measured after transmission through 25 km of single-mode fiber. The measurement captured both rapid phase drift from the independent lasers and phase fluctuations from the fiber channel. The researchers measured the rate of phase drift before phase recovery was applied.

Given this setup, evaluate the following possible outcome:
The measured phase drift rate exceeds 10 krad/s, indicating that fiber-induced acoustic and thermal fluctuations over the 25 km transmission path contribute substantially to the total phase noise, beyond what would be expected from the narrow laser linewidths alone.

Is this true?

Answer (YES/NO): NO